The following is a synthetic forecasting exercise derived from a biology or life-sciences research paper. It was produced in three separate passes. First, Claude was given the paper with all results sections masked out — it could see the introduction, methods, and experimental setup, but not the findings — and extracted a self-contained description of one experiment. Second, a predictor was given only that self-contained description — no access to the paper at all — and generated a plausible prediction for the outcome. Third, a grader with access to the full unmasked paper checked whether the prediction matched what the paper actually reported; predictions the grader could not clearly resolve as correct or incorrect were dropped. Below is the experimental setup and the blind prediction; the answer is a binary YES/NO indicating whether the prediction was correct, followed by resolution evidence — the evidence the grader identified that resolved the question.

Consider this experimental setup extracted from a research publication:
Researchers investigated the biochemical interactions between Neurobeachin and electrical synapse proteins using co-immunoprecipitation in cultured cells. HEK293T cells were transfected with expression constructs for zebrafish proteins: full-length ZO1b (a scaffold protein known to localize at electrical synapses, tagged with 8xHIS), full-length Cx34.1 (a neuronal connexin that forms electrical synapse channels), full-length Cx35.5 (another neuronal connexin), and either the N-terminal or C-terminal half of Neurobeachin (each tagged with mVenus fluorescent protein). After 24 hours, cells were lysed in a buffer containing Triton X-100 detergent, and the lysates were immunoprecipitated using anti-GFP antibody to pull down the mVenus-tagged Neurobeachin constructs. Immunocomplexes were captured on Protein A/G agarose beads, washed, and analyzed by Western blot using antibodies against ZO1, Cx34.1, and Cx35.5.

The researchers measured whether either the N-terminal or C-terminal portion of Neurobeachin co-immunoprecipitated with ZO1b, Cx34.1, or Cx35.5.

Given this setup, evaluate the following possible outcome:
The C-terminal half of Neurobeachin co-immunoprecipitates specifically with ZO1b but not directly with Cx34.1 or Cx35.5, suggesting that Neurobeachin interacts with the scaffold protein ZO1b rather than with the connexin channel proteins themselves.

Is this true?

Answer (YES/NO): YES